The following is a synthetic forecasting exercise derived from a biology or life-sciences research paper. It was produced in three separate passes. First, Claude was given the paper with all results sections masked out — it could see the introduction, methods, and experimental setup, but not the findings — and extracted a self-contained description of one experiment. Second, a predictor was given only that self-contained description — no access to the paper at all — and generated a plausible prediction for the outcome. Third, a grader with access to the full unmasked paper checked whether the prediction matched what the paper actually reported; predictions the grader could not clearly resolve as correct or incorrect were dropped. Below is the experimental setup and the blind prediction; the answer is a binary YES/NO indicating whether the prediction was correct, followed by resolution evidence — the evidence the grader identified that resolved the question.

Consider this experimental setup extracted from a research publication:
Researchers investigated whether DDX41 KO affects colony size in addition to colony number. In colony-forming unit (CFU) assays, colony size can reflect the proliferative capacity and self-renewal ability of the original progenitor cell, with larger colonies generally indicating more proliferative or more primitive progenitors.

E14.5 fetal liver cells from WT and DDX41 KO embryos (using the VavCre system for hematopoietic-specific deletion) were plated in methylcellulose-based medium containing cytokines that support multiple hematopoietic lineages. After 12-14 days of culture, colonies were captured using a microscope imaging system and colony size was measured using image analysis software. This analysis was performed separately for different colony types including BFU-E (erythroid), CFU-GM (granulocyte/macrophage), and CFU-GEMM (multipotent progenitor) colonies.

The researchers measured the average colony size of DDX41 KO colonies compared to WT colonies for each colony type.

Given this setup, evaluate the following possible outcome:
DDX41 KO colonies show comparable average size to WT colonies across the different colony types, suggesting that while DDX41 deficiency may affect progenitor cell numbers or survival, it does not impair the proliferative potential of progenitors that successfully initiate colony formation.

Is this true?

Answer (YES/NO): NO